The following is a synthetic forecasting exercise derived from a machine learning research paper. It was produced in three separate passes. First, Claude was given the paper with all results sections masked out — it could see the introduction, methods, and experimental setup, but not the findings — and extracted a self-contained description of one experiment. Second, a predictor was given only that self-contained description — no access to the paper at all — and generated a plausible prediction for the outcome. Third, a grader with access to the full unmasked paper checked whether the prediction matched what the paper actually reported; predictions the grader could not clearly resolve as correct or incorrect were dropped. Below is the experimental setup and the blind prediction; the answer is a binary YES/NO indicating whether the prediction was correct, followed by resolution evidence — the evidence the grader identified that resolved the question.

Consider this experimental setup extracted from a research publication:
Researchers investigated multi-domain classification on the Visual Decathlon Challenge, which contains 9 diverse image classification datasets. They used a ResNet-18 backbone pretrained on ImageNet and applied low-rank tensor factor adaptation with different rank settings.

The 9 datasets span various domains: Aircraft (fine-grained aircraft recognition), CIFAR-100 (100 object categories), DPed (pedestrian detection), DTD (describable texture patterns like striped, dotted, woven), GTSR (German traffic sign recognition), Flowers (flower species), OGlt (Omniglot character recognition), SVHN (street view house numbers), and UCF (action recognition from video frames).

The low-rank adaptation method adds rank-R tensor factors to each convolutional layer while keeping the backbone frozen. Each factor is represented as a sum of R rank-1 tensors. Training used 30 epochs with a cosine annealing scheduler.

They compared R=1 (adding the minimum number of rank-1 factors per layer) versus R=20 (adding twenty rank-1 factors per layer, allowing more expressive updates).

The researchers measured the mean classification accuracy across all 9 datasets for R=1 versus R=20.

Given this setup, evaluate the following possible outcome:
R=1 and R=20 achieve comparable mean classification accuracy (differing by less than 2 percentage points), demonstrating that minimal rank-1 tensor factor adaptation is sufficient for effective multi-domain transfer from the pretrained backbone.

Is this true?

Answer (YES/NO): NO